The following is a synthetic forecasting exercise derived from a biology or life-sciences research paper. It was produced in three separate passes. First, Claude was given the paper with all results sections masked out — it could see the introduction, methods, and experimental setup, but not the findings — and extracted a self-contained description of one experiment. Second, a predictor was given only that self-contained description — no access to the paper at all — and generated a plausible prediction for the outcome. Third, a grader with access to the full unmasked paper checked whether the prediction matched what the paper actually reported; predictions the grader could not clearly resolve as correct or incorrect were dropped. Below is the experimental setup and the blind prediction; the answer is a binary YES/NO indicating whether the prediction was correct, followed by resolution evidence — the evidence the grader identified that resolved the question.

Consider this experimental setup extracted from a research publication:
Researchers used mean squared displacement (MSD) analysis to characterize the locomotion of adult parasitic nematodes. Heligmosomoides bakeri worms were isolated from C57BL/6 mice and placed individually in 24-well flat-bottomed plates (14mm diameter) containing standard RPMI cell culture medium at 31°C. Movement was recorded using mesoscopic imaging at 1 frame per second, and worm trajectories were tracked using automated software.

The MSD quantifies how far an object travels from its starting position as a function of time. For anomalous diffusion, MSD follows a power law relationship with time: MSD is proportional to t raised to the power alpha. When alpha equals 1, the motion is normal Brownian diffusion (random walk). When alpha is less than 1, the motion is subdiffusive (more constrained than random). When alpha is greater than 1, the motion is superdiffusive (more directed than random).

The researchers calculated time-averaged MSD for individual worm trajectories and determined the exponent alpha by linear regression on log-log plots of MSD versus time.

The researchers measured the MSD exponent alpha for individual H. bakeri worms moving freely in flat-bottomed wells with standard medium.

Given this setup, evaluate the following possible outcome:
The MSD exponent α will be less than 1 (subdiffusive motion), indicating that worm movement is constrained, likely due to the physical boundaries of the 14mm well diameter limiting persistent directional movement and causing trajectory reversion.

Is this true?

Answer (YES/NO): NO